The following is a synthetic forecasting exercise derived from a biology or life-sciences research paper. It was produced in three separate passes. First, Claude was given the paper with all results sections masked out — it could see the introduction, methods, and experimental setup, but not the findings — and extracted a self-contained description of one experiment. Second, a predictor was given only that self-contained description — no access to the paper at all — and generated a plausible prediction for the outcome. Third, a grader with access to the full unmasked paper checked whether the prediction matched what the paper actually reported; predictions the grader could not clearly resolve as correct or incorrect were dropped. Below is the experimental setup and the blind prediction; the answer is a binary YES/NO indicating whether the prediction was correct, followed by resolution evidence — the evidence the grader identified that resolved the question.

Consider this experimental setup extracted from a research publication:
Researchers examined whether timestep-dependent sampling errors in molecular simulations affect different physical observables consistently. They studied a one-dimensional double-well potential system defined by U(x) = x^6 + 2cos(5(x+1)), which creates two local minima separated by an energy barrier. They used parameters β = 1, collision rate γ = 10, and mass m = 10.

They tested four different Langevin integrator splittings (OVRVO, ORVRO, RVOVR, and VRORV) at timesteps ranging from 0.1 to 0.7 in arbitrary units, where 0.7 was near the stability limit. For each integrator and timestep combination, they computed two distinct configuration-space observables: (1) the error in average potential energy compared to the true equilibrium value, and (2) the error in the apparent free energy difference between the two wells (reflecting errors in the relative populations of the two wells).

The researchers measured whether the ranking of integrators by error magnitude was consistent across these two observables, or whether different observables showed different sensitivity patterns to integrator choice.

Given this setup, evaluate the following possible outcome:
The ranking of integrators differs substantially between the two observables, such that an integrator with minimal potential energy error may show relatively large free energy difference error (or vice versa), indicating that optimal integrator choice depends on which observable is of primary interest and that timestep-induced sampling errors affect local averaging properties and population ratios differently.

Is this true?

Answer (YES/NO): YES